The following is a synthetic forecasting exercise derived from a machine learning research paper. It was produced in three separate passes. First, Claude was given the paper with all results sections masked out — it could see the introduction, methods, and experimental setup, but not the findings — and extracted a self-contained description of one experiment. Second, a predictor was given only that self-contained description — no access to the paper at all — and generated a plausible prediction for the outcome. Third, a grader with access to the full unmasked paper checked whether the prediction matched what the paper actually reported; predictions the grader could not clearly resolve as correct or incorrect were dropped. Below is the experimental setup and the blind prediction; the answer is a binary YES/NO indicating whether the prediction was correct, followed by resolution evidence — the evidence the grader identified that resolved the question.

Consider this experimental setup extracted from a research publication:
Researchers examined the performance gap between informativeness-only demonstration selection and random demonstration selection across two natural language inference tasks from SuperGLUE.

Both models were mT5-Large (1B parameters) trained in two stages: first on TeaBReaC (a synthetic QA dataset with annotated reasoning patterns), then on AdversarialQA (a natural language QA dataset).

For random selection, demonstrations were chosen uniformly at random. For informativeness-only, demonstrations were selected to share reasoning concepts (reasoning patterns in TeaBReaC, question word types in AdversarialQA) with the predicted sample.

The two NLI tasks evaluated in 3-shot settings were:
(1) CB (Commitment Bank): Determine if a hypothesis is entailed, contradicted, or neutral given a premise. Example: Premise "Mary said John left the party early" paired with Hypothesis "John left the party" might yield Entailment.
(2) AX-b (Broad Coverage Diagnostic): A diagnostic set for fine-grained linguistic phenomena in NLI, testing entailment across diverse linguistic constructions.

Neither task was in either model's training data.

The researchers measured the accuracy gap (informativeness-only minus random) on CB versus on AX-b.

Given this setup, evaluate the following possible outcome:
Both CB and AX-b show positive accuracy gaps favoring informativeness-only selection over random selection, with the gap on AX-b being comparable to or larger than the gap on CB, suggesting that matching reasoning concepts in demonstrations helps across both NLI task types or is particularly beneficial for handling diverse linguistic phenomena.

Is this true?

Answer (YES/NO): NO